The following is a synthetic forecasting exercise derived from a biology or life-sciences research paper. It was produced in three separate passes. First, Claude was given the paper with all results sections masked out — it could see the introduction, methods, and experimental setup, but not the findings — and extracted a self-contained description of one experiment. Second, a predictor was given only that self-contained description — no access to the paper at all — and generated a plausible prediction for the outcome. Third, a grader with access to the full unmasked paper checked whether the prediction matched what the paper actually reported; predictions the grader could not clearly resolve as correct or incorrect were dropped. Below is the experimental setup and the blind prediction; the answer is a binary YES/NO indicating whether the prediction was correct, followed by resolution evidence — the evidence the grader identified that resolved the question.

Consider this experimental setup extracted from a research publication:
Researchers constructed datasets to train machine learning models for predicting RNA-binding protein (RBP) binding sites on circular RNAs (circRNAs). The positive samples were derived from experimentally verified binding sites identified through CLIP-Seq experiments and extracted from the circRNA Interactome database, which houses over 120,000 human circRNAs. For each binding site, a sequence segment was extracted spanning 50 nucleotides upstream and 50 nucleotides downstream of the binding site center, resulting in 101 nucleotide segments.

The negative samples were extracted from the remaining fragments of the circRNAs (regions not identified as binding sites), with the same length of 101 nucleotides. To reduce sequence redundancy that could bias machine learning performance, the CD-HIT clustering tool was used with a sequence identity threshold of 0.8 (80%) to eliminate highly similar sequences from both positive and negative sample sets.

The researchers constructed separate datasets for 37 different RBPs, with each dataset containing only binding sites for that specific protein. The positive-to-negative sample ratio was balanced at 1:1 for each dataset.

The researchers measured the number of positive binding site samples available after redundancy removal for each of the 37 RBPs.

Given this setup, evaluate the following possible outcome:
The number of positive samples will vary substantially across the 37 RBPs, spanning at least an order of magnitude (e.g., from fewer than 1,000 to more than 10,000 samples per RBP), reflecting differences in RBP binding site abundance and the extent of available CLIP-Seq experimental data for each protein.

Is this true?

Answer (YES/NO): YES